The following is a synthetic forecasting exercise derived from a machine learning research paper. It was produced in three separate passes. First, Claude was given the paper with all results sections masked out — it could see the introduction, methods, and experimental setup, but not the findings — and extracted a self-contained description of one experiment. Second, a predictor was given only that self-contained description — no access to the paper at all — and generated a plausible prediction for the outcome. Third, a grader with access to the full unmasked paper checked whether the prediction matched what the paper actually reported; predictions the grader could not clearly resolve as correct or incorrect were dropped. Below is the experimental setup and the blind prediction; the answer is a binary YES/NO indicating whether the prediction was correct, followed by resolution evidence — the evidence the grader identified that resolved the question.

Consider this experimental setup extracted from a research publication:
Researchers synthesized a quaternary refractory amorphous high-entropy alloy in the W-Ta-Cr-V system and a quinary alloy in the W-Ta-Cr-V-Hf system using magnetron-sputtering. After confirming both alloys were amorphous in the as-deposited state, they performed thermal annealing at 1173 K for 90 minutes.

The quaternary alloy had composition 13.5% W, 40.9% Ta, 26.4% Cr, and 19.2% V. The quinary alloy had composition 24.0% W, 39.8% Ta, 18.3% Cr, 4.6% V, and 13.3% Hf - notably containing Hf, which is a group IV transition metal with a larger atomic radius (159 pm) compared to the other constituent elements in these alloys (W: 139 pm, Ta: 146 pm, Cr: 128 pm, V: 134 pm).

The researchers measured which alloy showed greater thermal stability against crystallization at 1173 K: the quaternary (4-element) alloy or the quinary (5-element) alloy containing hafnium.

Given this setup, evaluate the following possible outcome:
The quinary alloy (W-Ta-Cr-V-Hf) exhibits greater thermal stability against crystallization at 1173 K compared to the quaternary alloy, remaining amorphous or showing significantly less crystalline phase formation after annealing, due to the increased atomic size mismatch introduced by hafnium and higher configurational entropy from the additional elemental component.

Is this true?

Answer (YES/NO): YES